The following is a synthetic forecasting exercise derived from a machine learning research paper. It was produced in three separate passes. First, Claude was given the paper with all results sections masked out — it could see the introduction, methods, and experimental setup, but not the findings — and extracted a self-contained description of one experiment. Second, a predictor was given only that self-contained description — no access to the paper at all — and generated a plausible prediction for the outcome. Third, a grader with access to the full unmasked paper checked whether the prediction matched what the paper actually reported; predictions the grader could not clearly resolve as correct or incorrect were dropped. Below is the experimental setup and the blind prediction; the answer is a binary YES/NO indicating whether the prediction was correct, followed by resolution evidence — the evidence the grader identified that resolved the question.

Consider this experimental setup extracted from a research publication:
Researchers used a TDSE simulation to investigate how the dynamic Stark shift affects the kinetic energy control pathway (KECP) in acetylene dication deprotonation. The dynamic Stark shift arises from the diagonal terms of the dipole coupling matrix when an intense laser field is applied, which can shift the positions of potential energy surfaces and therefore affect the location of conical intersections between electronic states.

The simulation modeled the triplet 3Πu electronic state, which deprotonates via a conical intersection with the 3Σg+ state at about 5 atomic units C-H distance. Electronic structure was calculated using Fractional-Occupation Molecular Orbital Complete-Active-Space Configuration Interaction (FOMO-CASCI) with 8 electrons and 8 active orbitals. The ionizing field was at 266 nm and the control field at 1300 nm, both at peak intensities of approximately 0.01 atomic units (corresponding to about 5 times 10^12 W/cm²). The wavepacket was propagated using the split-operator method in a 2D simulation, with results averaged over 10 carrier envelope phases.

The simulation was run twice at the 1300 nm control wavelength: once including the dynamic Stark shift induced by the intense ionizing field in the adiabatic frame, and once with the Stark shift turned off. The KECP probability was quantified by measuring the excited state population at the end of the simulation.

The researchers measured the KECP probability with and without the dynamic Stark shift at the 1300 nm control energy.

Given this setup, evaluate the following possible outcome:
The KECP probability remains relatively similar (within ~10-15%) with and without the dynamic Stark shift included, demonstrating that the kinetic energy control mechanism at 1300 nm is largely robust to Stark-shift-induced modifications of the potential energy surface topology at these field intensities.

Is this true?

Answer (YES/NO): YES